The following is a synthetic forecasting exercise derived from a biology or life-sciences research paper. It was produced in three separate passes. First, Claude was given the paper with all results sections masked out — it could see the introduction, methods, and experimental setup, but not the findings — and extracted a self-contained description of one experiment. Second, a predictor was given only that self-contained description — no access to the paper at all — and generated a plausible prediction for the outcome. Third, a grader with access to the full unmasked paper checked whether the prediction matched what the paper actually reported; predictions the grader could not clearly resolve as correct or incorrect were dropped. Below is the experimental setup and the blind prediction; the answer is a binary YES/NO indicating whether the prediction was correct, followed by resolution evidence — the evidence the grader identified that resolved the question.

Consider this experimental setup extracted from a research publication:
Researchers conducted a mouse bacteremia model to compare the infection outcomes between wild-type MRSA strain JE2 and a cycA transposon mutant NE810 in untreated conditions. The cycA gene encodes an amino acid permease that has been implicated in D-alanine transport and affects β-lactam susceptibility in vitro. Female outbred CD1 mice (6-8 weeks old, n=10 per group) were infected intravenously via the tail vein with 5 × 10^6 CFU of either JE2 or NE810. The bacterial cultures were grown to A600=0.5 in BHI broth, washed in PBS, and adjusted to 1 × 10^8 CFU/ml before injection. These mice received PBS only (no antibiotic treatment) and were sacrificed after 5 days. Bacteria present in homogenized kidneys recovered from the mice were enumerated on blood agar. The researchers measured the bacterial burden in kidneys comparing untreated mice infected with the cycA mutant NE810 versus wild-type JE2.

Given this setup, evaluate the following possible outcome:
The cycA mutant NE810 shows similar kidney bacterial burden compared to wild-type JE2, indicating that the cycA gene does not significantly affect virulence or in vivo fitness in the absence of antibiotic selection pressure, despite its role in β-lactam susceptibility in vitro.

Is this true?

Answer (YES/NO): NO